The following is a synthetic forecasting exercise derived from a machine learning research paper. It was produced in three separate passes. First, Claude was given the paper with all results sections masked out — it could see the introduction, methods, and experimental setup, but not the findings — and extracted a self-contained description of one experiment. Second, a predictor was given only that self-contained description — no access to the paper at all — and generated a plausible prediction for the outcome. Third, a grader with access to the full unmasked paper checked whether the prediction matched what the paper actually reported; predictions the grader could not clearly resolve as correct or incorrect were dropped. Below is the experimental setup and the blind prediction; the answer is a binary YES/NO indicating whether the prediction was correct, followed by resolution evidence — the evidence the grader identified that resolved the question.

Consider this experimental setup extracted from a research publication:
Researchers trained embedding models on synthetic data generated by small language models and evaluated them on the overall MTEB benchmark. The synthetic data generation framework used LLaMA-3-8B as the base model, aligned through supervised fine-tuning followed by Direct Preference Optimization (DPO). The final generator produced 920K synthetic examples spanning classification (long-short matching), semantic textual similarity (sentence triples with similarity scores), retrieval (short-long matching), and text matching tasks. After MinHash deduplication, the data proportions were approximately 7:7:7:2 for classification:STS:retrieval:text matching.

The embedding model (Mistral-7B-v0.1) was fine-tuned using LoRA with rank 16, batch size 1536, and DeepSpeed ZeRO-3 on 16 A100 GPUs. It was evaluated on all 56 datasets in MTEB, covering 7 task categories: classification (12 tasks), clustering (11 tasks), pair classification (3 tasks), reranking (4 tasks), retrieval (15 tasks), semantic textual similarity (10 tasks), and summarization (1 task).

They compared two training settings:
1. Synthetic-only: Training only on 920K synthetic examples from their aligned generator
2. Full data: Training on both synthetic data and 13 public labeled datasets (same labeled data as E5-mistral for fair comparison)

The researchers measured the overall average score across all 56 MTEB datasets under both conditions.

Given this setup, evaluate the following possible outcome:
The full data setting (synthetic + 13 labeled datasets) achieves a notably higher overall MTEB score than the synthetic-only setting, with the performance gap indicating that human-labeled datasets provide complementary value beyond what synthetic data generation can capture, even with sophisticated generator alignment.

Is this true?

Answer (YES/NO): YES